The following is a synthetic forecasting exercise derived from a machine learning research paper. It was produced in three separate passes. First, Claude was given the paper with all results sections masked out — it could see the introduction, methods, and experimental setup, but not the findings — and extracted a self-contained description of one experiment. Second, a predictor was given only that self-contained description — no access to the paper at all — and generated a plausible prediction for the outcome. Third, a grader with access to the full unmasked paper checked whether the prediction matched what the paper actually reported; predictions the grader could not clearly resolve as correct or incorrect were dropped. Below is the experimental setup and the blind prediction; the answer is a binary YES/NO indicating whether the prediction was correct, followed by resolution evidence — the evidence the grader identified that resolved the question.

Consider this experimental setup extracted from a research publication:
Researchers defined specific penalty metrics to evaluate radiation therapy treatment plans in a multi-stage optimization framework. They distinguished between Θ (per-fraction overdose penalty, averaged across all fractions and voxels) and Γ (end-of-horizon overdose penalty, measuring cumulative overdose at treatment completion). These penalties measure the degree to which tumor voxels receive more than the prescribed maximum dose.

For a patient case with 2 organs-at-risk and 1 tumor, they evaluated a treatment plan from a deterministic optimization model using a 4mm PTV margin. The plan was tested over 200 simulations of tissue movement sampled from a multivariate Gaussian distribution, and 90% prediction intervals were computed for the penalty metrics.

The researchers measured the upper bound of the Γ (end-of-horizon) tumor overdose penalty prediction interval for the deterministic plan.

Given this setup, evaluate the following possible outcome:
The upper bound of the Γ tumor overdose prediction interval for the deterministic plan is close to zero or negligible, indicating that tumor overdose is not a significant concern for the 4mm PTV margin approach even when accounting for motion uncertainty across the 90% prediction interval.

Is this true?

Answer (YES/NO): NO